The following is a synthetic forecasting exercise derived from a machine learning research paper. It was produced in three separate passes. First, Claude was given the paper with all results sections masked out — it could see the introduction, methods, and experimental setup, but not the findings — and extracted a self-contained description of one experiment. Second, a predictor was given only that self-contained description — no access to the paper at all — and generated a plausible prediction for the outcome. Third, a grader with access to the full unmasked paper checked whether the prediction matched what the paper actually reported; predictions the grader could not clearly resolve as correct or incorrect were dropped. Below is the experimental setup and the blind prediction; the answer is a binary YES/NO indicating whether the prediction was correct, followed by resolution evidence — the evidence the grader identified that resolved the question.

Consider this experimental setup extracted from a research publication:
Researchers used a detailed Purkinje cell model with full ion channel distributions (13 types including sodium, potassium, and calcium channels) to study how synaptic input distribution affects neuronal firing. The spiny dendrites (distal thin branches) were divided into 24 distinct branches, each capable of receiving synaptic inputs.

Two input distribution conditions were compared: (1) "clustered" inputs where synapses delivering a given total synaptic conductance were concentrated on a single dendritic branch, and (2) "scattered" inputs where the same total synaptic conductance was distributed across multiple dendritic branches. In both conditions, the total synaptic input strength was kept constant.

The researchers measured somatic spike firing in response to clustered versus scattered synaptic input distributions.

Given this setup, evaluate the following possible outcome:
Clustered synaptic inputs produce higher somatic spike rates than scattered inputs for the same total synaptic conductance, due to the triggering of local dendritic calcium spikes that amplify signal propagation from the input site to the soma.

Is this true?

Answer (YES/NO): NO